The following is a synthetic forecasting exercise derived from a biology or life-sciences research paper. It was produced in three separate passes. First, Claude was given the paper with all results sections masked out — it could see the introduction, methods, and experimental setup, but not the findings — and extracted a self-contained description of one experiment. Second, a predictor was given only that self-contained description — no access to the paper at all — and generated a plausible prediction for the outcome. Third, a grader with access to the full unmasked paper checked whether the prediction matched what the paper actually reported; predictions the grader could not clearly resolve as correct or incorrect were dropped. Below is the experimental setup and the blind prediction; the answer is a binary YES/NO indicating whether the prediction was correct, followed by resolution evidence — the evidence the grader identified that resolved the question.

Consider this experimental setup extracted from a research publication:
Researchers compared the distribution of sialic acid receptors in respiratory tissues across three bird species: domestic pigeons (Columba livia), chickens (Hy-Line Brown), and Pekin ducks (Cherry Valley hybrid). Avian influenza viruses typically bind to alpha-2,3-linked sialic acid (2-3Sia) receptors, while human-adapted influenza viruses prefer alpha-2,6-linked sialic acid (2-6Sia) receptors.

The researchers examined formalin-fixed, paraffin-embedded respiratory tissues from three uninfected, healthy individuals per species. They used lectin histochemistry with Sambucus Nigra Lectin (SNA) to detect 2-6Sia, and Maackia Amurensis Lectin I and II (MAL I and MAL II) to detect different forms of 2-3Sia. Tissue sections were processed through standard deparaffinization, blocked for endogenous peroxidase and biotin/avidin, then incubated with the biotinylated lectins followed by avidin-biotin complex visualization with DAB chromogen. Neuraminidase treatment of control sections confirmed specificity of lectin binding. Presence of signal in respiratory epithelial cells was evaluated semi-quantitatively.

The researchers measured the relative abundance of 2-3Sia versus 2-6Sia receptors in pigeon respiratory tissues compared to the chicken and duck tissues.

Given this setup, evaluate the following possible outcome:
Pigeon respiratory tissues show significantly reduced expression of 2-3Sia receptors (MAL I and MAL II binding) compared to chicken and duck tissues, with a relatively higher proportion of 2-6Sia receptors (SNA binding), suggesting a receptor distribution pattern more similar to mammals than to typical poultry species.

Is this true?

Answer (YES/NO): YES